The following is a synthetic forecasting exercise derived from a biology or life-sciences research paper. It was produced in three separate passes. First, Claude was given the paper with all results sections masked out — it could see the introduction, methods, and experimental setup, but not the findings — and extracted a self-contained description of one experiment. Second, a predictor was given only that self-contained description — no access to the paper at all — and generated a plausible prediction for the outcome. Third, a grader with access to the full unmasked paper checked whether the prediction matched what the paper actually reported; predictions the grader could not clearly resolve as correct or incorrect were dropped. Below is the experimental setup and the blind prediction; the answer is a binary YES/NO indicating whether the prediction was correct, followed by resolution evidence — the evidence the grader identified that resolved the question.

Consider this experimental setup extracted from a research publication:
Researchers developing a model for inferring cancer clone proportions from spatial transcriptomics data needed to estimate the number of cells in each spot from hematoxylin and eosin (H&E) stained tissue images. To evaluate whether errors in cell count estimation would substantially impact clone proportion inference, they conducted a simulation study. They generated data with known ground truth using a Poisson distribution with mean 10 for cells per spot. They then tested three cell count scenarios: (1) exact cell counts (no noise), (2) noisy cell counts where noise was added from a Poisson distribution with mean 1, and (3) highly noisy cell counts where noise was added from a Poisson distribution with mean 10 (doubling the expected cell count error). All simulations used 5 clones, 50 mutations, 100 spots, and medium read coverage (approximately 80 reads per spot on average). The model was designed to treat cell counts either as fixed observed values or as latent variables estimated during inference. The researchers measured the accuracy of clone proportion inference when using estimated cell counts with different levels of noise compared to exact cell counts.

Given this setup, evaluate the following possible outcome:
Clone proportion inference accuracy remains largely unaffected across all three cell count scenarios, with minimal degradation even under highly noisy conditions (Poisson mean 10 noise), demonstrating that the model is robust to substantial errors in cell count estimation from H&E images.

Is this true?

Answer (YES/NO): YES